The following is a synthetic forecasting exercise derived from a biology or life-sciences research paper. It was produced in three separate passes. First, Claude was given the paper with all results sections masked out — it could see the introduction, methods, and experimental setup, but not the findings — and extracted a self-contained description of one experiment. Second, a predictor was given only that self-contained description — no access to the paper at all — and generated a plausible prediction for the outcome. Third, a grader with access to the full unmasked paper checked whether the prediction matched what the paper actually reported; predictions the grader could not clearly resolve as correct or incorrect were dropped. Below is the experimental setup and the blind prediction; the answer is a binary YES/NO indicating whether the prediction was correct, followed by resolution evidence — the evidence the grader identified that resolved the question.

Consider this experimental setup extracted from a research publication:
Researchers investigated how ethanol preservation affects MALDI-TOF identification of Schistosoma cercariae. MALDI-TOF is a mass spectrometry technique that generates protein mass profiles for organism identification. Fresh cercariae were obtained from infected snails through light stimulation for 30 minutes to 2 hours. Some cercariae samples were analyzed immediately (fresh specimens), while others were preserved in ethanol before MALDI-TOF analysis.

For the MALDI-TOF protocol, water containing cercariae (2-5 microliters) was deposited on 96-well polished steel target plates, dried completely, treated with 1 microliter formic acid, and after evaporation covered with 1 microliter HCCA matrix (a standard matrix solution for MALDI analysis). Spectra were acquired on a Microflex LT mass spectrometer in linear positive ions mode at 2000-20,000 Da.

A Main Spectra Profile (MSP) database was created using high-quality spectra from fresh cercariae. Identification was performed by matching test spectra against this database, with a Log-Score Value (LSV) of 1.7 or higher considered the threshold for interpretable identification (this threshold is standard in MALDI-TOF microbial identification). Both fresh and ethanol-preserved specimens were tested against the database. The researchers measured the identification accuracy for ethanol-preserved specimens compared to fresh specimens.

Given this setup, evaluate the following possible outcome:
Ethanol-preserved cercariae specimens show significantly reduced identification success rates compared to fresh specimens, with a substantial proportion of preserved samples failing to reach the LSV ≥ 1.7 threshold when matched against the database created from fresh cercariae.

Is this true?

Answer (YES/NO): YES